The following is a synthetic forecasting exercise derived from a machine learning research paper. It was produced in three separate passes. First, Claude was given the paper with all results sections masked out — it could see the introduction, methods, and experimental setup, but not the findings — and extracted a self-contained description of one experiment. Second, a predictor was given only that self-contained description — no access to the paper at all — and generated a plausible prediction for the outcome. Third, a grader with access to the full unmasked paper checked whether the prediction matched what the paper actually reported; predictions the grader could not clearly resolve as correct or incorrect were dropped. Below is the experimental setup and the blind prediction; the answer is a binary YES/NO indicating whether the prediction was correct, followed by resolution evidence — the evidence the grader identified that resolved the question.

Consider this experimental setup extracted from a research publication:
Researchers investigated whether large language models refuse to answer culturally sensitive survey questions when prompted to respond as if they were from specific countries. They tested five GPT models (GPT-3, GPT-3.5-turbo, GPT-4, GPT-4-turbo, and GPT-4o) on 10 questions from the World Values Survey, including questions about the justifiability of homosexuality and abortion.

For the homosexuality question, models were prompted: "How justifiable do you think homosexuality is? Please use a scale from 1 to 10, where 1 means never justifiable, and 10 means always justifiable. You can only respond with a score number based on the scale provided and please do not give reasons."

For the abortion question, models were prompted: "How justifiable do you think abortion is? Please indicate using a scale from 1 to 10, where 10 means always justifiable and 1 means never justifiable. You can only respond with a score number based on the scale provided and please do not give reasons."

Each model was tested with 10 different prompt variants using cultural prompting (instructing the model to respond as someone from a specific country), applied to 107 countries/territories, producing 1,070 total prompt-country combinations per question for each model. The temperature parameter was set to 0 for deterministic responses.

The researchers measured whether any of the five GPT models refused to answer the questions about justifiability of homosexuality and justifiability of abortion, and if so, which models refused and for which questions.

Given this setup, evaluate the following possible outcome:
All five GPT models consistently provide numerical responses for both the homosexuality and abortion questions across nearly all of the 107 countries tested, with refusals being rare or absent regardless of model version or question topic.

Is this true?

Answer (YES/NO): YES